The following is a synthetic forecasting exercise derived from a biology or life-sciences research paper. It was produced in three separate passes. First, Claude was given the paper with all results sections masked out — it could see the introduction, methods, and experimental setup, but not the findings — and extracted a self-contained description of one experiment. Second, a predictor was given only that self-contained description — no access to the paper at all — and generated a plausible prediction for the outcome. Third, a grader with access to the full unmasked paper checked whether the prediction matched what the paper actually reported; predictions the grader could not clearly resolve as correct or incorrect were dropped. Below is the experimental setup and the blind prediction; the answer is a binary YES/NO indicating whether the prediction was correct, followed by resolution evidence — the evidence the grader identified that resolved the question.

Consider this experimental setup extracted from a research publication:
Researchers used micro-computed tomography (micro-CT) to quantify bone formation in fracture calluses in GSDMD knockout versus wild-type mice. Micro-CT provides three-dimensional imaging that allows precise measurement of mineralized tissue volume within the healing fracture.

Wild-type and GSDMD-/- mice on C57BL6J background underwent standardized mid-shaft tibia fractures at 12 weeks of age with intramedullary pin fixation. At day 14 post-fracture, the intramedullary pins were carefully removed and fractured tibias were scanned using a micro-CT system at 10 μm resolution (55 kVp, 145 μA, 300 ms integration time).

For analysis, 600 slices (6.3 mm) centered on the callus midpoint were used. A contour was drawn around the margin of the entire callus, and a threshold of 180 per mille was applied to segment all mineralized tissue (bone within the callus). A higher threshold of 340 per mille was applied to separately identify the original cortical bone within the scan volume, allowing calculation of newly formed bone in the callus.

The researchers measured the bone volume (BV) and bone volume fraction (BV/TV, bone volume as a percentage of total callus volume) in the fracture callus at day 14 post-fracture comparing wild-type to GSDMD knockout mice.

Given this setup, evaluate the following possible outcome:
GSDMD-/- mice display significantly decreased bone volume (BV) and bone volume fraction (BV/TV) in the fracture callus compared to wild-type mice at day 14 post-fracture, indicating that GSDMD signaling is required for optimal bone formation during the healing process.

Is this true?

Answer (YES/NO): YES